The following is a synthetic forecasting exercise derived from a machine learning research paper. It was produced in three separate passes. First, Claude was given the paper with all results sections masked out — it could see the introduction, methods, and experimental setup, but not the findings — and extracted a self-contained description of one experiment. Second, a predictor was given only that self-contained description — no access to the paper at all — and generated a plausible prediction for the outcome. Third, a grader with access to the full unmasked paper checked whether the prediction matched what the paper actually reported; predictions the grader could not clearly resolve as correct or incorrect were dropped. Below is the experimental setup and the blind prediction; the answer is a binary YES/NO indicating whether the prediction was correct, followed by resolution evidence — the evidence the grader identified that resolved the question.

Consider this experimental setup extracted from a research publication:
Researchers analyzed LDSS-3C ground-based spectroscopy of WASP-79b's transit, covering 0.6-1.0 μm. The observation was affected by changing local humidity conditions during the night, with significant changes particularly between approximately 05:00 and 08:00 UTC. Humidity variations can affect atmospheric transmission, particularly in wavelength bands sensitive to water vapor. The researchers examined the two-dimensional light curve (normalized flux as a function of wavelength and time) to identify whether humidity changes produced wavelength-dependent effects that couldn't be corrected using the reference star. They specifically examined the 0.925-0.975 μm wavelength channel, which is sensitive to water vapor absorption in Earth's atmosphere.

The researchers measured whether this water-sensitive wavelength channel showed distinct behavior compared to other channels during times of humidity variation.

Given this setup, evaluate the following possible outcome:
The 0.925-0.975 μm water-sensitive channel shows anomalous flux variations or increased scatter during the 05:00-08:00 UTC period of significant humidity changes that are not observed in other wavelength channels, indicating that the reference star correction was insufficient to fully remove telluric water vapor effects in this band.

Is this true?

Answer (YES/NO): NO